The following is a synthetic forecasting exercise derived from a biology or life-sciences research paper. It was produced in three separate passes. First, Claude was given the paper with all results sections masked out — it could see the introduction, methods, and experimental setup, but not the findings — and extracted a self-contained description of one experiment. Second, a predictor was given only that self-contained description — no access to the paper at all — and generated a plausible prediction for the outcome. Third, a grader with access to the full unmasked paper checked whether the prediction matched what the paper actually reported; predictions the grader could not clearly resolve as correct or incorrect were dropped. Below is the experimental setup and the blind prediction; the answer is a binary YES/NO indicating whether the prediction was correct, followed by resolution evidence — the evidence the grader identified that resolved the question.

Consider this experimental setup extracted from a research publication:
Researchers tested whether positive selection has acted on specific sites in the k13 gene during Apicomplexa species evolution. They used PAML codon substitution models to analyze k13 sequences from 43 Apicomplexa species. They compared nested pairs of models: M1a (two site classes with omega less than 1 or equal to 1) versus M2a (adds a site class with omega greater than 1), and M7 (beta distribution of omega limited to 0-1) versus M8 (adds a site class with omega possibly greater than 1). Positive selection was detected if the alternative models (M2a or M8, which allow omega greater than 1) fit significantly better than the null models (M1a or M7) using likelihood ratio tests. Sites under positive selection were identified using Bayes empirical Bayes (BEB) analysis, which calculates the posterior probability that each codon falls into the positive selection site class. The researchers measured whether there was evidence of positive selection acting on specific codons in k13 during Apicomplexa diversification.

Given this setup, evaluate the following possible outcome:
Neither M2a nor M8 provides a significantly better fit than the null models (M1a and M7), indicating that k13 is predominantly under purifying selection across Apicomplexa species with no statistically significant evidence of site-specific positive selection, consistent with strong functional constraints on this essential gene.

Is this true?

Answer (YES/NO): YES